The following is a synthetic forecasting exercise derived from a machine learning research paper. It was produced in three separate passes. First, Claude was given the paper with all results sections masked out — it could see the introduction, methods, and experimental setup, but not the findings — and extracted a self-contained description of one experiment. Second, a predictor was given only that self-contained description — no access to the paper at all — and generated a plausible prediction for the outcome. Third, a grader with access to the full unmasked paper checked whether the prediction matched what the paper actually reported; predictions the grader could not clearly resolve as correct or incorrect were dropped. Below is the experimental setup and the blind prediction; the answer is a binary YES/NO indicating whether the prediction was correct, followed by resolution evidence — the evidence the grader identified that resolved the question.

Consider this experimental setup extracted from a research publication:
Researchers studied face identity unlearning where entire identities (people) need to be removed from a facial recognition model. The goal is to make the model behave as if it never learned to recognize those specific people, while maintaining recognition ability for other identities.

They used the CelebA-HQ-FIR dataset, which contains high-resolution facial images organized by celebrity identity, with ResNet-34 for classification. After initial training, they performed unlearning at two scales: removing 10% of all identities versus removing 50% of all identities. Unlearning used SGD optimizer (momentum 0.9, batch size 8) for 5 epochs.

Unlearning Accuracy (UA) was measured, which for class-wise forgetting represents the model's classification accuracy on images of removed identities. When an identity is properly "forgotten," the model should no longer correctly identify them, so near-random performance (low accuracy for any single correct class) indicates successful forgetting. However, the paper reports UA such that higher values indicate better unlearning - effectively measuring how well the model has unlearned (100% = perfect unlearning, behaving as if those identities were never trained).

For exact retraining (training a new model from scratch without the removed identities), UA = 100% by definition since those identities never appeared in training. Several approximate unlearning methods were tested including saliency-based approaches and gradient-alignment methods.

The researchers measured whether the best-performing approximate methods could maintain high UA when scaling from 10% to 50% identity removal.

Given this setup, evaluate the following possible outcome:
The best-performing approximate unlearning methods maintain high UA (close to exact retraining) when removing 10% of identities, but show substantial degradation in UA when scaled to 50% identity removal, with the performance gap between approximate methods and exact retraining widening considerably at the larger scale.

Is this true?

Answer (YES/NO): NO